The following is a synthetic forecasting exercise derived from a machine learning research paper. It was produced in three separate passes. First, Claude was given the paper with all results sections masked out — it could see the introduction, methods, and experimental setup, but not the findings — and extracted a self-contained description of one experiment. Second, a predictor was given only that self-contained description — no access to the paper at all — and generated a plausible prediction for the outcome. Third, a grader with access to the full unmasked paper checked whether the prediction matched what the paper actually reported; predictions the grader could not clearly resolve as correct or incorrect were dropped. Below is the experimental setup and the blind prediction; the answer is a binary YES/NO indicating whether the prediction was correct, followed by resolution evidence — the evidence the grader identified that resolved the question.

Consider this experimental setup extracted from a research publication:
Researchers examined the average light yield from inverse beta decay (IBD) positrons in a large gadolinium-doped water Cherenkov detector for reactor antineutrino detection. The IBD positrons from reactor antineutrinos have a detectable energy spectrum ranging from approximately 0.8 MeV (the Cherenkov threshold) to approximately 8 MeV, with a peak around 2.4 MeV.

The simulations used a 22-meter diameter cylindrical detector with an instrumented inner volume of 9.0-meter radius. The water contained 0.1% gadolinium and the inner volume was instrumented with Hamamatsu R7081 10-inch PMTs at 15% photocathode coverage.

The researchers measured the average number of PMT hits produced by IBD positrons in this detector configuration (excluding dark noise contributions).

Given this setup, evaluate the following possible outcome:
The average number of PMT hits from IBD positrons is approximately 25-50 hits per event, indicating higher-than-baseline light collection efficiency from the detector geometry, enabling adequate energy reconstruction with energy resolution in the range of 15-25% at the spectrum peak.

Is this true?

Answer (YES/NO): NO